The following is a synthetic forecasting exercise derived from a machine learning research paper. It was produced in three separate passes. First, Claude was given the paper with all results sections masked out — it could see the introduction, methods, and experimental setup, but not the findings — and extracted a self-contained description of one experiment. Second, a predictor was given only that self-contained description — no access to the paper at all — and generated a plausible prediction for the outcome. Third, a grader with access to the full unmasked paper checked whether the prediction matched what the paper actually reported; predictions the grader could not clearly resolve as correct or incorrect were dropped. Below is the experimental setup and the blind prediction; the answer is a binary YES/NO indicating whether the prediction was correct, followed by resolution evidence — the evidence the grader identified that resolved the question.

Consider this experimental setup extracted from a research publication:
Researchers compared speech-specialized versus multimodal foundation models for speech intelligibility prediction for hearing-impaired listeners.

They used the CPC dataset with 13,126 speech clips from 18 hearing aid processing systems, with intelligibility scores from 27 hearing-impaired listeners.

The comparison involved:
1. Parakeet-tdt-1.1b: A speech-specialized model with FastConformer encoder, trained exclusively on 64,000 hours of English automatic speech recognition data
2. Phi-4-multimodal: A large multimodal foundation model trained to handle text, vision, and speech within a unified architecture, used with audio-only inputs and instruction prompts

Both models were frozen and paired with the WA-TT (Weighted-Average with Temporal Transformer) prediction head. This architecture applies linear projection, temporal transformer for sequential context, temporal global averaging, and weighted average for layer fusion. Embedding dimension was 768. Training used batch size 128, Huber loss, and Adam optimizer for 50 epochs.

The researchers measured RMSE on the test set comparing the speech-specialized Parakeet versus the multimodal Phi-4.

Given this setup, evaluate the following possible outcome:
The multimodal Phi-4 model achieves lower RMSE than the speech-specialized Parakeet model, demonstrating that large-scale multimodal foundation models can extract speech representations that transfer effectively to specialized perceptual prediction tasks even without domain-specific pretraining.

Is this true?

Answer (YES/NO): YES